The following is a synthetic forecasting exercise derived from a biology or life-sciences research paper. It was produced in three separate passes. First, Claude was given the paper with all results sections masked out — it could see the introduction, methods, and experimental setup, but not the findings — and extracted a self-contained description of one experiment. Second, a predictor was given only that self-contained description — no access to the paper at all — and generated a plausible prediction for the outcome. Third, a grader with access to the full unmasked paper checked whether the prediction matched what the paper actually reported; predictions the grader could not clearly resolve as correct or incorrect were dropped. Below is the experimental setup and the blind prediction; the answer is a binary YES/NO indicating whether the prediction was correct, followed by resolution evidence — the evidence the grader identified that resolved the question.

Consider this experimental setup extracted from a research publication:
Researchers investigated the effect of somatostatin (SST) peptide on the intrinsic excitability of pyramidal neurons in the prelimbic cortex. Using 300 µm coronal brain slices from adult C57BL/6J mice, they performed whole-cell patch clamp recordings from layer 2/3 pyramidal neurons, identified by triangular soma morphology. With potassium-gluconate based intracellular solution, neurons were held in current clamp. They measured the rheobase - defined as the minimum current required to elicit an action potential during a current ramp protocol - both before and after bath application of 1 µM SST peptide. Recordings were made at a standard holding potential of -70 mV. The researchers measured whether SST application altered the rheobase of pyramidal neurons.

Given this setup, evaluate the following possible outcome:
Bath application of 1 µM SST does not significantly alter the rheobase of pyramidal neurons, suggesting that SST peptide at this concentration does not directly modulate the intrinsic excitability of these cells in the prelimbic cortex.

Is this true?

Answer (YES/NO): NO